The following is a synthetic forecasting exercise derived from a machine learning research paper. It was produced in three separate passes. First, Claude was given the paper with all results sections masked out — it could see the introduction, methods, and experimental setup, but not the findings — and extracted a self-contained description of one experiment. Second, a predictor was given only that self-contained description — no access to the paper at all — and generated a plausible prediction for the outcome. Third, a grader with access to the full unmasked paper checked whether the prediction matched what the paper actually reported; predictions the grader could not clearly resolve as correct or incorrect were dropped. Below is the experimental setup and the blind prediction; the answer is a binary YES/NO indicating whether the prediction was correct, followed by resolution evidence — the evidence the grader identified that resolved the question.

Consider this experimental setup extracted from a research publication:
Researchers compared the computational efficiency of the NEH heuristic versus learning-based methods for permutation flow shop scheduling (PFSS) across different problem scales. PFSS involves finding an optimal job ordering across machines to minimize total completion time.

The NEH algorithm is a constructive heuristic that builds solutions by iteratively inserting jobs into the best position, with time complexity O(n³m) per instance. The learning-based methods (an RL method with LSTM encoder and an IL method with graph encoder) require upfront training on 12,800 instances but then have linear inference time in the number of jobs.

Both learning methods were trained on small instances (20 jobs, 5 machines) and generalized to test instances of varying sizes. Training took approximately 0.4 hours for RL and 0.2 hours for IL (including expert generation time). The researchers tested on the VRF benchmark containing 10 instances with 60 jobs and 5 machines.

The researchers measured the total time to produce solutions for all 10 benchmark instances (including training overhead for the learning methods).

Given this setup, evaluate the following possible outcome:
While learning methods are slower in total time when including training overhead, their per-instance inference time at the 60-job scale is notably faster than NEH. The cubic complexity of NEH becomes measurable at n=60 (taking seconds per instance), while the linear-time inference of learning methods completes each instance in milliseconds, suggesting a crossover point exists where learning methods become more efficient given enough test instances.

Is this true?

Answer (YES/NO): NO